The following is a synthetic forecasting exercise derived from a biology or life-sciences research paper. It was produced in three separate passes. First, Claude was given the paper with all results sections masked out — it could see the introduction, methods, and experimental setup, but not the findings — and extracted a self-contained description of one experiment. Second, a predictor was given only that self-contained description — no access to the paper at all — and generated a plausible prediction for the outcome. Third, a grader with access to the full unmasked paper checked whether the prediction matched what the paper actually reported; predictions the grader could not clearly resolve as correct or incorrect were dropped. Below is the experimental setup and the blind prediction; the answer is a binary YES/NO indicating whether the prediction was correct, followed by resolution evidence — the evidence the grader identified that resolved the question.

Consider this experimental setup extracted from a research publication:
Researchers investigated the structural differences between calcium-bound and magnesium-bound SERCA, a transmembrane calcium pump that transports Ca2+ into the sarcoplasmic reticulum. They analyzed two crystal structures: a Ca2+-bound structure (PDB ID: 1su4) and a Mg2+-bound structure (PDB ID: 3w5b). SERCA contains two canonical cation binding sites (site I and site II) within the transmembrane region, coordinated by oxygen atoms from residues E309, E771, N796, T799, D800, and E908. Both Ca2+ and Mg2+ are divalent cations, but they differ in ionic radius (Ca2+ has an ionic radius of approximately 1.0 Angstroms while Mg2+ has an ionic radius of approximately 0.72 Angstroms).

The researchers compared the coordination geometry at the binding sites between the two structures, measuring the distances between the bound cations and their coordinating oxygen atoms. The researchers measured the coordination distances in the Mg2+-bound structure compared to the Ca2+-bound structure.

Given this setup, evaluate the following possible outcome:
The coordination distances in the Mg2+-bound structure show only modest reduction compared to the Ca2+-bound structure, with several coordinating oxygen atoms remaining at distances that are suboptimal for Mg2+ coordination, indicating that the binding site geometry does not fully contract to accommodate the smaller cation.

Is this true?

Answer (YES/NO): YES